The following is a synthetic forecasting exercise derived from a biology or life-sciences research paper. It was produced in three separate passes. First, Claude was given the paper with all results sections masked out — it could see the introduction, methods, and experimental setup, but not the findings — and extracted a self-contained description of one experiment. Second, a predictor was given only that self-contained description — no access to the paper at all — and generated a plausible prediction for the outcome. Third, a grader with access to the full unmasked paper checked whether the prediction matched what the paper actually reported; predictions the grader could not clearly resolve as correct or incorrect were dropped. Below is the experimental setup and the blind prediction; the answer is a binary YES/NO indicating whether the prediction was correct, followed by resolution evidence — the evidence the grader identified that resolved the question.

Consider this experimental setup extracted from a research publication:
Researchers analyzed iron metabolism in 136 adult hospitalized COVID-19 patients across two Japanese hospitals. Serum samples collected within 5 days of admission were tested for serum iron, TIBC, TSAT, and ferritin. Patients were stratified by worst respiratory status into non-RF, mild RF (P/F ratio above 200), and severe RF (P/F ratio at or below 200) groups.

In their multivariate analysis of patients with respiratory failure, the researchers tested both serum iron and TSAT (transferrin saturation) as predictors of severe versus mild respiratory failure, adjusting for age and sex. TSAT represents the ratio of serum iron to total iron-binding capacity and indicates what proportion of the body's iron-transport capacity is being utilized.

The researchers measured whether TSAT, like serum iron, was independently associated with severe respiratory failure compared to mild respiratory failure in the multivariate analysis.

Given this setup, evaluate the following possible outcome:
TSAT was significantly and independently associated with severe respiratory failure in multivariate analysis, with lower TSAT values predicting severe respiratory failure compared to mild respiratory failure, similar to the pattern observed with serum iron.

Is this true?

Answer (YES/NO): NO